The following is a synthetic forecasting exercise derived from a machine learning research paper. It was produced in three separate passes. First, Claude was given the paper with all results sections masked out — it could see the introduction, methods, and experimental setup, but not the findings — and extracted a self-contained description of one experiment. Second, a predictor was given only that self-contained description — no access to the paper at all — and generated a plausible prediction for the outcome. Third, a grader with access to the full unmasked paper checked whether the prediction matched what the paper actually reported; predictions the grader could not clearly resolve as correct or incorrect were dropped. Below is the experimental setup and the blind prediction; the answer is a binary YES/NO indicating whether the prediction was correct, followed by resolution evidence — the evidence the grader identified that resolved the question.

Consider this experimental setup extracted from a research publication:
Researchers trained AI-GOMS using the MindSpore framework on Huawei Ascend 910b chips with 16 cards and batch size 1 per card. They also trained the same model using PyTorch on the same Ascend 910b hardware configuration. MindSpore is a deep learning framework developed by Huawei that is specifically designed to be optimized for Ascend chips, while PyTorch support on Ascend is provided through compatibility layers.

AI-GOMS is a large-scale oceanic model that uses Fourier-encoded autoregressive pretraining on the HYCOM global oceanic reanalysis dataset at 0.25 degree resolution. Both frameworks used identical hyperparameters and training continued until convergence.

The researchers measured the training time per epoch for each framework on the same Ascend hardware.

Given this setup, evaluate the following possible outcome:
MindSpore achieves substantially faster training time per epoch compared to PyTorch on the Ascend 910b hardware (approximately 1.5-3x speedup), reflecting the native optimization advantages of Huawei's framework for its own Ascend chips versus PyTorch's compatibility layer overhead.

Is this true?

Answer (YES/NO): NO